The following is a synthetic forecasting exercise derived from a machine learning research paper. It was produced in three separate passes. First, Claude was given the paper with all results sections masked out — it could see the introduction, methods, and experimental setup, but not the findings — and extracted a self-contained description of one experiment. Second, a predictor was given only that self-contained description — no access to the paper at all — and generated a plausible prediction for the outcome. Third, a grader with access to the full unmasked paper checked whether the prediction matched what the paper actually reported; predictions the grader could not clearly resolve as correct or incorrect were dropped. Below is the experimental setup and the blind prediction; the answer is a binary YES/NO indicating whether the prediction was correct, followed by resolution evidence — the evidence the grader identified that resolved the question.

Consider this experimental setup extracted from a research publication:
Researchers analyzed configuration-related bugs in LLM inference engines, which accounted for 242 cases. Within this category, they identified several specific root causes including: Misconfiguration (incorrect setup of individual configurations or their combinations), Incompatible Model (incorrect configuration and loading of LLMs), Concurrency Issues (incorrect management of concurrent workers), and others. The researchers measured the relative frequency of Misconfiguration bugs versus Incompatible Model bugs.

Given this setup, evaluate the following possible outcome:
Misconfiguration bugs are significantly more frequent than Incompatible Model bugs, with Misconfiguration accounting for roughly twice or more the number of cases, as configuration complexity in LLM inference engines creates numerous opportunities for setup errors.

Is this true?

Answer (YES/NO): NO